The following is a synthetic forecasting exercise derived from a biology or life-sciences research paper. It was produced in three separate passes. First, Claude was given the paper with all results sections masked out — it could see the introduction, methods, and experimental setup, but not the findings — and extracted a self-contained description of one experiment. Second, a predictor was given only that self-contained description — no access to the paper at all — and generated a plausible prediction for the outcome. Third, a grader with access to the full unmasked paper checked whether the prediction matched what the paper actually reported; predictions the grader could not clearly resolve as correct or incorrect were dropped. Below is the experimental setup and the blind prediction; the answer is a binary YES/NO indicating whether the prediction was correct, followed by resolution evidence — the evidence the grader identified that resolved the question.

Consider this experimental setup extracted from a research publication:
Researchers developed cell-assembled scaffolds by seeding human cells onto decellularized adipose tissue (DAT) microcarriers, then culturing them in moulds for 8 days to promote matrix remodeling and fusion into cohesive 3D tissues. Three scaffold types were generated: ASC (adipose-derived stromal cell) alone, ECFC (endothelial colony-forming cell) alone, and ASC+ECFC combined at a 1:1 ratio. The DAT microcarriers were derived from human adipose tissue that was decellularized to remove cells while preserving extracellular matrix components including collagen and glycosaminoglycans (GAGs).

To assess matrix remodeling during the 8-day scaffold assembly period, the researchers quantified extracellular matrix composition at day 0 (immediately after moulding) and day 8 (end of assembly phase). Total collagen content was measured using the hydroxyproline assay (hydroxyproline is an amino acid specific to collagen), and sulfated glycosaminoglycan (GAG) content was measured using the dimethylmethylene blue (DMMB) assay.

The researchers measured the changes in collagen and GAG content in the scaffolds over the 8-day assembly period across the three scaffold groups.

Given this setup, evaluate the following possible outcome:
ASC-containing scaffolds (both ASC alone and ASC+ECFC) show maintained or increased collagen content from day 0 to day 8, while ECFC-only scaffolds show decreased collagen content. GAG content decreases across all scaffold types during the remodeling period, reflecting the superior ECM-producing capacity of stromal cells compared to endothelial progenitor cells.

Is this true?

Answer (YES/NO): NO